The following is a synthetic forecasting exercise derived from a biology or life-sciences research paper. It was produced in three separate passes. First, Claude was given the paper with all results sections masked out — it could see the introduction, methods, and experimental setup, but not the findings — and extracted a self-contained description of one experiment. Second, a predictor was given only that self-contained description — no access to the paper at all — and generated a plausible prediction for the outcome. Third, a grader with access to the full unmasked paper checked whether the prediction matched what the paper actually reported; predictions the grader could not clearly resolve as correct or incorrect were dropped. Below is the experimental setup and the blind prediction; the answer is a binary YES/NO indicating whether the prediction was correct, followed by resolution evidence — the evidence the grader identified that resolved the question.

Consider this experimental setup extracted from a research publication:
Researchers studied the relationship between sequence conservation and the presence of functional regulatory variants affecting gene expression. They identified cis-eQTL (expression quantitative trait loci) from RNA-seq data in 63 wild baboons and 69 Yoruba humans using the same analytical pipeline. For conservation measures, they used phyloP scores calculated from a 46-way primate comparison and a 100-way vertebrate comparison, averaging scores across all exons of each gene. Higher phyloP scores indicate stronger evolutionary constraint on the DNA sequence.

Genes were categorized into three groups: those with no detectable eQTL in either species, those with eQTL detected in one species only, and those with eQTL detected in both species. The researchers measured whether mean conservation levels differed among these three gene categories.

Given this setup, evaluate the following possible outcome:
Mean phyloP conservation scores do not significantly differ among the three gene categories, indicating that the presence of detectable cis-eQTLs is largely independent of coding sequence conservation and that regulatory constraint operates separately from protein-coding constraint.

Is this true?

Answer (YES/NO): NO